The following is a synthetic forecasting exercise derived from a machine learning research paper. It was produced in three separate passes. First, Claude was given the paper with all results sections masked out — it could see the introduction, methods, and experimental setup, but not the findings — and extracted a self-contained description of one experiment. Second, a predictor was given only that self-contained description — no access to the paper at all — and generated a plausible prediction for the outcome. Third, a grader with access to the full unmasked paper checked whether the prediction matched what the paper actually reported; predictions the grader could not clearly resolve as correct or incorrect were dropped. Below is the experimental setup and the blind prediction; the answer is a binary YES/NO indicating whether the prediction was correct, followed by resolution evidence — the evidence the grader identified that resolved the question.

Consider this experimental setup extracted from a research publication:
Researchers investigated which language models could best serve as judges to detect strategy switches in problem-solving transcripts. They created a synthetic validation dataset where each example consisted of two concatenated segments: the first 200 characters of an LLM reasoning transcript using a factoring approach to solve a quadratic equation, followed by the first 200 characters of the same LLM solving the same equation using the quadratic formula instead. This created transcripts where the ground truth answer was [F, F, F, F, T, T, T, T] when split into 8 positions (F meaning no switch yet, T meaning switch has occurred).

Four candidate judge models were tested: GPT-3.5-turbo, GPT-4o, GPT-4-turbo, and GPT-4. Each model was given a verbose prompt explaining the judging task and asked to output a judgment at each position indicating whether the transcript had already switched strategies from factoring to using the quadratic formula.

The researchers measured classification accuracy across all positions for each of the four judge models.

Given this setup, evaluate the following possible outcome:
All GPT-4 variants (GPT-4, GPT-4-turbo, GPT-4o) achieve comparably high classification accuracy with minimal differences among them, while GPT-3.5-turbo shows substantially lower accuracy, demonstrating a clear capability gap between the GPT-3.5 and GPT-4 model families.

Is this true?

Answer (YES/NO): NO